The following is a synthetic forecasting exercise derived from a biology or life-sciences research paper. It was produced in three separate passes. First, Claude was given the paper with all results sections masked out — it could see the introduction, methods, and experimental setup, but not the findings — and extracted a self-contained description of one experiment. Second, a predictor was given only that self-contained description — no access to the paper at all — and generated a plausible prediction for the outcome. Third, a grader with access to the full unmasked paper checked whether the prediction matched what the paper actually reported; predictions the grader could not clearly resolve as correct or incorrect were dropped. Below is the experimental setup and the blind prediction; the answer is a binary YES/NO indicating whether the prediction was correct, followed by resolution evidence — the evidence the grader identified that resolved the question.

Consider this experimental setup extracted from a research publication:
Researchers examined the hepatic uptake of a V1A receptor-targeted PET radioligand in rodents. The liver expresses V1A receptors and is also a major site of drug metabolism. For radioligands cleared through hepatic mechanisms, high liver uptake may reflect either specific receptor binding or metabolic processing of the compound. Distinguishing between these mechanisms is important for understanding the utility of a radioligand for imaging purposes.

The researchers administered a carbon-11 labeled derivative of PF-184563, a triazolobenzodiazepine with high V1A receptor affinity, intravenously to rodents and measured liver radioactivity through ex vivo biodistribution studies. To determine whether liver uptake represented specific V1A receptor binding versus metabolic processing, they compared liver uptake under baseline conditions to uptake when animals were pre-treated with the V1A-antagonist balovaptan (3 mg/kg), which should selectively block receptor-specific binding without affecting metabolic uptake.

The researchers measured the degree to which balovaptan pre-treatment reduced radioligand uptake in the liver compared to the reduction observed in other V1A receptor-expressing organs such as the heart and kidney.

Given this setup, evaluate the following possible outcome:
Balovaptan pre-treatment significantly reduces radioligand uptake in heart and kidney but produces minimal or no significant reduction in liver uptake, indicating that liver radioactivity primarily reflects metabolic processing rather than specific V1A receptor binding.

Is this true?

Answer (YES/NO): NO